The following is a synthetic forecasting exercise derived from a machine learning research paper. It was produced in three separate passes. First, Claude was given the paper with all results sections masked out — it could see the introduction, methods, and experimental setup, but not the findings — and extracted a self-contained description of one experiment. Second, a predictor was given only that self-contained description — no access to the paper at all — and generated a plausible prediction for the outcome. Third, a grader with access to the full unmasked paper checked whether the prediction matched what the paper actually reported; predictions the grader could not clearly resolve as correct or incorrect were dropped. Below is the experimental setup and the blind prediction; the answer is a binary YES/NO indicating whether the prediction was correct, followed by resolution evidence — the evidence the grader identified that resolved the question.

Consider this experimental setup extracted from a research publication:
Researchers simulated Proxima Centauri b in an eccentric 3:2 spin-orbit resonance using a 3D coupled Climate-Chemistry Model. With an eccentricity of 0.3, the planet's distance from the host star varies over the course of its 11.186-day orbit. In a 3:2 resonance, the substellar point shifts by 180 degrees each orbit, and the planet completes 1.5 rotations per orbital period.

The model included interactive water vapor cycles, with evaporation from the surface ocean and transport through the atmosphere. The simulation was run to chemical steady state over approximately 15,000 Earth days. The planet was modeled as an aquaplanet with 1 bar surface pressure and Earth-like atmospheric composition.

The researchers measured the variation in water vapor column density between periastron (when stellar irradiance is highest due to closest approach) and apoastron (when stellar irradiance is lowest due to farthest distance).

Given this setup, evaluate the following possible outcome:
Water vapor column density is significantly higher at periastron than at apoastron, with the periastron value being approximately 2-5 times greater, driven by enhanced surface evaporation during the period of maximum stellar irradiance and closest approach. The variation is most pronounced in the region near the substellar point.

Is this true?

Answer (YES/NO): NO